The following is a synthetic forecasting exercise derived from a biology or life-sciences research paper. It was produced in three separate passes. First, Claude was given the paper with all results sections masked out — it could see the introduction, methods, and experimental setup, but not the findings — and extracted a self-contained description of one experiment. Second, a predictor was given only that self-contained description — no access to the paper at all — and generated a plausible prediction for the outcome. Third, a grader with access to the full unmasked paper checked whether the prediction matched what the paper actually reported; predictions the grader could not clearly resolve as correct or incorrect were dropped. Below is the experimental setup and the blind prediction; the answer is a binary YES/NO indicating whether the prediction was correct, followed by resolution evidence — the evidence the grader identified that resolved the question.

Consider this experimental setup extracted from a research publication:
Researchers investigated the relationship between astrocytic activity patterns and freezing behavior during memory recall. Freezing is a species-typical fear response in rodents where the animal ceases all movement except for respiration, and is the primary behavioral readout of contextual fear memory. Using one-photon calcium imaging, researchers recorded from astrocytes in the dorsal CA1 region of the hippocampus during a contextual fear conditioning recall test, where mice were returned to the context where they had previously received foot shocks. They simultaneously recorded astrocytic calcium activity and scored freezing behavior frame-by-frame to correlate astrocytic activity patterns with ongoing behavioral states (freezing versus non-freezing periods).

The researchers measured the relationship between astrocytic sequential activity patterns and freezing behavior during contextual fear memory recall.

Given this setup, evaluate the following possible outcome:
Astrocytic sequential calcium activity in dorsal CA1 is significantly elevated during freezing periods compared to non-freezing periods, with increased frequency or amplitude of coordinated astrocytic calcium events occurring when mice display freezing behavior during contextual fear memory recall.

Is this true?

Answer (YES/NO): NO